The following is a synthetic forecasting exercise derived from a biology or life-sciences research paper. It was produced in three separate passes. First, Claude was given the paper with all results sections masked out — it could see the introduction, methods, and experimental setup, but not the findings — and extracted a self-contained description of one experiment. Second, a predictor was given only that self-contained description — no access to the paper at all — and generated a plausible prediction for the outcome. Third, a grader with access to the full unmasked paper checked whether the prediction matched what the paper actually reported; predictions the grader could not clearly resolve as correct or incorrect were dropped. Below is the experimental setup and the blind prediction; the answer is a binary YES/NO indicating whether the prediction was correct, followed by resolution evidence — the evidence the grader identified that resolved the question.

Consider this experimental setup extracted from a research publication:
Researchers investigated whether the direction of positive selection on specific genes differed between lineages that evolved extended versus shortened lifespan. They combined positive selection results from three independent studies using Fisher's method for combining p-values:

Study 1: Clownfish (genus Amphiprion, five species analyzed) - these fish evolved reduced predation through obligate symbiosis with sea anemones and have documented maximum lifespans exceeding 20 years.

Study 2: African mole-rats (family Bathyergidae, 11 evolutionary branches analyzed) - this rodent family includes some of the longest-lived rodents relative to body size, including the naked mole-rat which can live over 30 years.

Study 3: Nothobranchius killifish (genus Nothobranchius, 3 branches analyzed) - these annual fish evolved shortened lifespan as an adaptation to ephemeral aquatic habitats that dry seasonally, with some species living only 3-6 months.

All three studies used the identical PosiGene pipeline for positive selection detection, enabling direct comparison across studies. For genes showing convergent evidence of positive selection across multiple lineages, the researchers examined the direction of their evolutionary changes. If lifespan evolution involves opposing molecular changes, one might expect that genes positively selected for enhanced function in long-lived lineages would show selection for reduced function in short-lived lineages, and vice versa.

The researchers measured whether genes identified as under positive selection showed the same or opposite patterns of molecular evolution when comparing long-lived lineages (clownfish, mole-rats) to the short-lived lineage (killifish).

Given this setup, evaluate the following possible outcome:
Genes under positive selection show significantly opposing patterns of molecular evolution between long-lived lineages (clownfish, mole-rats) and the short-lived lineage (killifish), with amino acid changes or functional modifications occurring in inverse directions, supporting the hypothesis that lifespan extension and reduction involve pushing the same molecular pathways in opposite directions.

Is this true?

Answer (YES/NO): NO